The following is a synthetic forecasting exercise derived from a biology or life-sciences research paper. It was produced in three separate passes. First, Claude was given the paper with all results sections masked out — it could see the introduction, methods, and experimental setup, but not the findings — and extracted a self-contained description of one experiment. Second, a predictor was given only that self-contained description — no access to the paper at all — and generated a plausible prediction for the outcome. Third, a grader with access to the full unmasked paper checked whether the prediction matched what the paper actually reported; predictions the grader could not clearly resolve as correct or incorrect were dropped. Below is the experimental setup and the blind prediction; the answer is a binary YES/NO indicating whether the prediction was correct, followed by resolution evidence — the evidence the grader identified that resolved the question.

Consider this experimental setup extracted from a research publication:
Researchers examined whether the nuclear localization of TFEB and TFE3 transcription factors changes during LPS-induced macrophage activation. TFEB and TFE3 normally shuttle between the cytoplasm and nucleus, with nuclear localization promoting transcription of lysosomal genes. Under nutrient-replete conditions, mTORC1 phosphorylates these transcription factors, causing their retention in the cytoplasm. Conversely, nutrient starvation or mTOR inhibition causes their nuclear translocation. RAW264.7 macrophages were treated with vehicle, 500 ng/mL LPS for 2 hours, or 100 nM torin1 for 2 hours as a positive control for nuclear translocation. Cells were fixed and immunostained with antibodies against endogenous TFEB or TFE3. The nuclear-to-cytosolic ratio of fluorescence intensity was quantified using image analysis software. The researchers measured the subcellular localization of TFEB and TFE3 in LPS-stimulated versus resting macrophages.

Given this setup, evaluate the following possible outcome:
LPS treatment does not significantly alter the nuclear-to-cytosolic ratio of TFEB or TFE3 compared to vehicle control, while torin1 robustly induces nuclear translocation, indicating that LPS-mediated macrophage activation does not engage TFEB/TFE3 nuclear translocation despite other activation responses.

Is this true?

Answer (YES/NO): YES